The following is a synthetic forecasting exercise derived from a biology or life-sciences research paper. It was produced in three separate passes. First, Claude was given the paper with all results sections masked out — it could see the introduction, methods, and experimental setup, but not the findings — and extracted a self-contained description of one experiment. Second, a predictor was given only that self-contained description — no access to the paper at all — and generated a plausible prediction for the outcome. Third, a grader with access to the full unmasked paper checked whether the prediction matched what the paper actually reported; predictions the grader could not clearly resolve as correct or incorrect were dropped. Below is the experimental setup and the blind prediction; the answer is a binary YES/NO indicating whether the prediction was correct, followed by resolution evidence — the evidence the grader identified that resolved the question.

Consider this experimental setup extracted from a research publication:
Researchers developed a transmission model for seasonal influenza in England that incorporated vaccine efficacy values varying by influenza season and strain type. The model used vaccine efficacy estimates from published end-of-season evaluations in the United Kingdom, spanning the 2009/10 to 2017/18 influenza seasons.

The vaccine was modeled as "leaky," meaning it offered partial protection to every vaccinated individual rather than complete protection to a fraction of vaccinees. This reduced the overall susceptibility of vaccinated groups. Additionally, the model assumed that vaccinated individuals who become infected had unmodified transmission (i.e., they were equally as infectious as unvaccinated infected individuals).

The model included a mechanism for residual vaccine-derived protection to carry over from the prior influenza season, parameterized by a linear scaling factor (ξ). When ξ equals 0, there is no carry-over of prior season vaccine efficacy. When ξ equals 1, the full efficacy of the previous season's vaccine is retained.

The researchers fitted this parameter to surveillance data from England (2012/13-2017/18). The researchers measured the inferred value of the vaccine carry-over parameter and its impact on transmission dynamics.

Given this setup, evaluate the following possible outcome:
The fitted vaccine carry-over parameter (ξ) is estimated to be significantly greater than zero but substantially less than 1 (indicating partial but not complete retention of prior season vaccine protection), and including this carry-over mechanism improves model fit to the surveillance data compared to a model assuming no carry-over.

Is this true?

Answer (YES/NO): NO